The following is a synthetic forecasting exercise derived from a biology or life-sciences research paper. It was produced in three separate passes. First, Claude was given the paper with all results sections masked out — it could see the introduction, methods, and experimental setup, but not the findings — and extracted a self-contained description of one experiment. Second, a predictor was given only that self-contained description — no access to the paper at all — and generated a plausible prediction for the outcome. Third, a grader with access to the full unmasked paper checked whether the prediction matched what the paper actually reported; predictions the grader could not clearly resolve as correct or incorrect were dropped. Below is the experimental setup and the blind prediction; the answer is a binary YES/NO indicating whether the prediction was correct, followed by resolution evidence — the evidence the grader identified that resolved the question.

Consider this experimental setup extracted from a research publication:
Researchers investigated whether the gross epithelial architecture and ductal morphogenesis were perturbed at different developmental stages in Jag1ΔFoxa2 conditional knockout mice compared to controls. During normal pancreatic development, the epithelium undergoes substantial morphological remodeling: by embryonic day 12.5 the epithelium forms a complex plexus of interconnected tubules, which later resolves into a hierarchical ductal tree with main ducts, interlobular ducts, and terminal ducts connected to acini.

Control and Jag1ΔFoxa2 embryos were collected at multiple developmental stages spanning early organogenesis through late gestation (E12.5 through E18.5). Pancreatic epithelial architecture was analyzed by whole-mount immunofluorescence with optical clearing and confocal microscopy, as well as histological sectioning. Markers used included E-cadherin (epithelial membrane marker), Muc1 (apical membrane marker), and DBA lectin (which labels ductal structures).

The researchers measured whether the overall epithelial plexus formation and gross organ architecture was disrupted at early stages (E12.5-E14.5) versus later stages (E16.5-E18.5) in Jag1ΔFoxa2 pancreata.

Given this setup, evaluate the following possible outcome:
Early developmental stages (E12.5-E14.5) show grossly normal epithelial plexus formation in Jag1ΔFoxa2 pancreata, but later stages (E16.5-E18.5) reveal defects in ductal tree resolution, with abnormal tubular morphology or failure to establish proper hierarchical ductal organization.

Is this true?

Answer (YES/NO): YES